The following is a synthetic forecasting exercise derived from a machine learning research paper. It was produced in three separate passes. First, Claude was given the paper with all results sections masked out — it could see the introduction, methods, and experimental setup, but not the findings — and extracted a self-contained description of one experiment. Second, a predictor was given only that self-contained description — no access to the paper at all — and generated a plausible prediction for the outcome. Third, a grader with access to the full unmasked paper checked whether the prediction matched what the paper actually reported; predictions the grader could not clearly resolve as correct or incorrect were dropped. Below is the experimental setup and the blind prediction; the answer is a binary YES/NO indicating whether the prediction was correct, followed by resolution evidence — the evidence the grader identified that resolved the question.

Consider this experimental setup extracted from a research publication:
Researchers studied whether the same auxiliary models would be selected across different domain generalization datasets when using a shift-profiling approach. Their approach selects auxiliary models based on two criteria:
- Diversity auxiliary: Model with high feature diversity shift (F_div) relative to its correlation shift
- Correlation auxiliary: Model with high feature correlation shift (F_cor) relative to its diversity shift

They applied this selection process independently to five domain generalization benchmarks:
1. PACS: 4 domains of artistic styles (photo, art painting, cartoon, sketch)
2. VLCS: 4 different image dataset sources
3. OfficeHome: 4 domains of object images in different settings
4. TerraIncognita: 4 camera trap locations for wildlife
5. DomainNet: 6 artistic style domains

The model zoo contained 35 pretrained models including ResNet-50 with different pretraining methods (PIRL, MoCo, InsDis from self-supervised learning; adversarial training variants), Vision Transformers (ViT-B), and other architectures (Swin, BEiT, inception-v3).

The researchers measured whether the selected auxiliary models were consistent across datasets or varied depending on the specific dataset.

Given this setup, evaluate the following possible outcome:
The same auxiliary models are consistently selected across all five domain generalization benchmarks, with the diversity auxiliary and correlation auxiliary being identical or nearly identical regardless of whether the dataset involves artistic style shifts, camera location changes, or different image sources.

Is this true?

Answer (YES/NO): NO